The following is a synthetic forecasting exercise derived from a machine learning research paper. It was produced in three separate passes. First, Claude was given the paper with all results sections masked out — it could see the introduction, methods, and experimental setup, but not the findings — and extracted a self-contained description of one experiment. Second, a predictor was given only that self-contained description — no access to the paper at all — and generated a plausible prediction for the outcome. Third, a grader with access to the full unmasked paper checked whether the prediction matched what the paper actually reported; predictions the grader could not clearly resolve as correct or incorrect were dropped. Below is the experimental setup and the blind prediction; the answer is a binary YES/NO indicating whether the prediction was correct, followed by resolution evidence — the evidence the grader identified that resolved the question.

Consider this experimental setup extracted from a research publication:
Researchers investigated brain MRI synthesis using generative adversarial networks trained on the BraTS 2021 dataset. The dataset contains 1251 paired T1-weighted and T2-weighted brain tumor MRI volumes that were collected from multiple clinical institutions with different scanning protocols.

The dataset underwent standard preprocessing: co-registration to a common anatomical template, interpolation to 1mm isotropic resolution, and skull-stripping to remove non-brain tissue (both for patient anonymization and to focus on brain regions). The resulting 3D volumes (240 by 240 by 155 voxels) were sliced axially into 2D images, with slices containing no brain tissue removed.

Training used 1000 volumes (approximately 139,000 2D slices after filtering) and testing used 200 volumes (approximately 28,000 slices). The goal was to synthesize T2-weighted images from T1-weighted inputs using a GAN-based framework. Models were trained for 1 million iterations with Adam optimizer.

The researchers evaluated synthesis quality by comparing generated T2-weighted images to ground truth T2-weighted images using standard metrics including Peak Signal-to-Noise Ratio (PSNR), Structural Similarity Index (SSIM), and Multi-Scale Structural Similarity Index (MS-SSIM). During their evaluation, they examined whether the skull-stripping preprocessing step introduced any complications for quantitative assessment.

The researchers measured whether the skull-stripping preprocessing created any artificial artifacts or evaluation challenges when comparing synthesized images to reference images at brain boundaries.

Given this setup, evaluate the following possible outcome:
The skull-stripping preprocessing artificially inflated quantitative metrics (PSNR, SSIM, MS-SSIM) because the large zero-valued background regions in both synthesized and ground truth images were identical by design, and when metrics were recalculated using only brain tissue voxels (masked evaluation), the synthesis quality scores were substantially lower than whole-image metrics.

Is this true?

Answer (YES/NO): NO